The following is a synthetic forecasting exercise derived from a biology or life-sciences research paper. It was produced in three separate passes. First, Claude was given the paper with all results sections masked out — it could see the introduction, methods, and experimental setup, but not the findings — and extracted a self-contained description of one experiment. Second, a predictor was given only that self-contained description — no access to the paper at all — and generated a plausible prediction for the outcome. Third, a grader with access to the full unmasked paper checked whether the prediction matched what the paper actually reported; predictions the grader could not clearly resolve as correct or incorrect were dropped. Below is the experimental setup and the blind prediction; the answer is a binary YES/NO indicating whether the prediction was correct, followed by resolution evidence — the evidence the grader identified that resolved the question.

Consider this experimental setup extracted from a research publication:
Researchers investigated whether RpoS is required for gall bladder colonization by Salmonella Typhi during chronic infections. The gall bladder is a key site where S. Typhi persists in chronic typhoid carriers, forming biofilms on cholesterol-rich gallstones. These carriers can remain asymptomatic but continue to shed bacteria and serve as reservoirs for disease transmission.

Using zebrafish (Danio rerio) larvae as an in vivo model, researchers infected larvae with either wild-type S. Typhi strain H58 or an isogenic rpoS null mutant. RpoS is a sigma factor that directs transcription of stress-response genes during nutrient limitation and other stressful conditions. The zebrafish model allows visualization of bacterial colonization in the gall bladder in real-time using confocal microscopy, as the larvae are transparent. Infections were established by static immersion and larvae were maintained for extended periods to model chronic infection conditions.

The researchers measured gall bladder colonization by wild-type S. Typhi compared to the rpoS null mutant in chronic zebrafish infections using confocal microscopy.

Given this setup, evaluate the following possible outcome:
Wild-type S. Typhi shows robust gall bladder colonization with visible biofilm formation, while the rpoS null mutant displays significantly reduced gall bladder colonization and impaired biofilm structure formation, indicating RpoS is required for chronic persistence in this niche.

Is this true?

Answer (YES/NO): NO